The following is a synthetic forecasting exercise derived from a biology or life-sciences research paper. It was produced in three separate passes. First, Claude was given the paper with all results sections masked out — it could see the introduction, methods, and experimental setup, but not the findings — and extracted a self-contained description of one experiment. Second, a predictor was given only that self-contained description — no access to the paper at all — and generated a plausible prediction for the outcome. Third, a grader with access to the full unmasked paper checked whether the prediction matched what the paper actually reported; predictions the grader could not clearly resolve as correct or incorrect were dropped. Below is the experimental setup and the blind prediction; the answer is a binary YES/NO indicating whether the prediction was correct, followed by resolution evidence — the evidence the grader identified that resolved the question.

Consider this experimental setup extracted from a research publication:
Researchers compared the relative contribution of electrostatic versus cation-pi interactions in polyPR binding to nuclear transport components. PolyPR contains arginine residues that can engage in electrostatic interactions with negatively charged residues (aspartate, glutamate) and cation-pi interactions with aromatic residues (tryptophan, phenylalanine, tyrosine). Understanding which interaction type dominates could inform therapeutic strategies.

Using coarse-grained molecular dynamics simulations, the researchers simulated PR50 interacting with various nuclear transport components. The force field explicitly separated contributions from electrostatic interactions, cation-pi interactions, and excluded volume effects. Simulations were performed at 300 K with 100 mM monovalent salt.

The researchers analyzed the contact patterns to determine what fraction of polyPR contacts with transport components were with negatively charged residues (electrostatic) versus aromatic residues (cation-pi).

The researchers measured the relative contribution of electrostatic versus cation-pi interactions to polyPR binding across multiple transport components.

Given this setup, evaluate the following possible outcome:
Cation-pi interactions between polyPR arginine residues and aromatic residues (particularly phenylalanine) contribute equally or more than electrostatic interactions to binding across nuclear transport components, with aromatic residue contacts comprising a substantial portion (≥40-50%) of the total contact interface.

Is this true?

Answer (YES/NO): NO